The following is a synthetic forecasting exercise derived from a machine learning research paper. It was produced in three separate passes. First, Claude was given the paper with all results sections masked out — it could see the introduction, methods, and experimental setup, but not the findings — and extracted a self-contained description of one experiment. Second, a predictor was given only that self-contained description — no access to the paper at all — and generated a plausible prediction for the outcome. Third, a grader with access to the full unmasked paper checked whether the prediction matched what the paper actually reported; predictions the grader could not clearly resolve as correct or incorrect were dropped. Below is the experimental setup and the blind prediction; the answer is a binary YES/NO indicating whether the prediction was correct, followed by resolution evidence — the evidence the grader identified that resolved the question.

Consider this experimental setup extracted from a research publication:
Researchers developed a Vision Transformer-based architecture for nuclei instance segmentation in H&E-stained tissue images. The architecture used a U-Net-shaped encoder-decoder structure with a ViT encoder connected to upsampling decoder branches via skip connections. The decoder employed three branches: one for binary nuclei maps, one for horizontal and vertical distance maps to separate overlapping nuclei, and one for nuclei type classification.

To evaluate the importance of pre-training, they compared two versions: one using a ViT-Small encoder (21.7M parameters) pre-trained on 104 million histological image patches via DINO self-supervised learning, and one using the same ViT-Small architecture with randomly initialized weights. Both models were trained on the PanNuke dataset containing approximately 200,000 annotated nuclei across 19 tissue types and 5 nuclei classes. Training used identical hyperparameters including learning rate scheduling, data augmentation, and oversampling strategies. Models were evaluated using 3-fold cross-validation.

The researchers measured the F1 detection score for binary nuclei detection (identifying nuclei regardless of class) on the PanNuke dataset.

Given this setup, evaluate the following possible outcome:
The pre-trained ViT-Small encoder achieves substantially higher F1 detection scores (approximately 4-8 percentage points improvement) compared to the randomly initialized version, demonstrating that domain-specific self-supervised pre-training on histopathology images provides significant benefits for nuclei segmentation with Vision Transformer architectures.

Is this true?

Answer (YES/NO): NO